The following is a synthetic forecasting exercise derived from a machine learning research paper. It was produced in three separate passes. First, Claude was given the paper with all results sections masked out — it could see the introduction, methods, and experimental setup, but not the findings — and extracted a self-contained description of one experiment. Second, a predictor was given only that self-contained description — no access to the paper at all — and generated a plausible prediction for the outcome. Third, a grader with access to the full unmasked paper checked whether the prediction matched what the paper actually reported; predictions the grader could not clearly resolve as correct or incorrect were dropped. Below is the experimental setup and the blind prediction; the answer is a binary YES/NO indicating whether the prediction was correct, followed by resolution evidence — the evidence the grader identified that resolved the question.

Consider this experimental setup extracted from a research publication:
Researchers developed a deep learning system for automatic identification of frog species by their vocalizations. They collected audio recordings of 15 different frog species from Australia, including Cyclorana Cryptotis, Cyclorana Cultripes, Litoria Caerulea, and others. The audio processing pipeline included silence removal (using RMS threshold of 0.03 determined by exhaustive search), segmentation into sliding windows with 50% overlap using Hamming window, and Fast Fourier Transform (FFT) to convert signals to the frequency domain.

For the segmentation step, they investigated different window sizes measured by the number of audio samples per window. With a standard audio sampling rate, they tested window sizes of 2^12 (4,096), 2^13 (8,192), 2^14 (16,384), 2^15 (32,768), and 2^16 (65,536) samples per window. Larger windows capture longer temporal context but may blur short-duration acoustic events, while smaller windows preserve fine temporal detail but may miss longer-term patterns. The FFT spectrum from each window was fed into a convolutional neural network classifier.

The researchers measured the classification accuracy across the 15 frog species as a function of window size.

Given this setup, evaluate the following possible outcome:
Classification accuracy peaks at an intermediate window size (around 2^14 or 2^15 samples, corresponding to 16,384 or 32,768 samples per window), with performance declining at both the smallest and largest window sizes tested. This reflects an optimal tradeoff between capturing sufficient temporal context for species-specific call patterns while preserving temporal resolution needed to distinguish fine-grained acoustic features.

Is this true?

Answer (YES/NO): NO